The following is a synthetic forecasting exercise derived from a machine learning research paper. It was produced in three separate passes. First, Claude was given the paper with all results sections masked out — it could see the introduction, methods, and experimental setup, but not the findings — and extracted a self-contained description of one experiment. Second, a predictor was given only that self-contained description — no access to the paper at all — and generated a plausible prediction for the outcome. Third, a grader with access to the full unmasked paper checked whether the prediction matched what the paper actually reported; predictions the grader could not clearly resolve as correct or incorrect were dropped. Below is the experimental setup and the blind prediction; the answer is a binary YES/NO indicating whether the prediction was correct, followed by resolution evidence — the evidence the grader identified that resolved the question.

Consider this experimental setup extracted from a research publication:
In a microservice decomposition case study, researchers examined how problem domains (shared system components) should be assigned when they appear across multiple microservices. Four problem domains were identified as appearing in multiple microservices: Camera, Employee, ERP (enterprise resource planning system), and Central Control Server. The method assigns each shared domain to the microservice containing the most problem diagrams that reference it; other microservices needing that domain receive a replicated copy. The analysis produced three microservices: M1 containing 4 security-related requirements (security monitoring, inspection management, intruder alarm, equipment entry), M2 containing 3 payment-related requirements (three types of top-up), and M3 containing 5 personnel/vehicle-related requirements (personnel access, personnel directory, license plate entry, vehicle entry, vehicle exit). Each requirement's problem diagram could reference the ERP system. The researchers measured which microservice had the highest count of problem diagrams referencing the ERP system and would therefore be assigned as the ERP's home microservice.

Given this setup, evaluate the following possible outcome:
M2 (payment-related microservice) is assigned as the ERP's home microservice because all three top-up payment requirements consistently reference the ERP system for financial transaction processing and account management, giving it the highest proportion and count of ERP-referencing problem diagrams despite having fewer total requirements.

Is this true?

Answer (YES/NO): NO